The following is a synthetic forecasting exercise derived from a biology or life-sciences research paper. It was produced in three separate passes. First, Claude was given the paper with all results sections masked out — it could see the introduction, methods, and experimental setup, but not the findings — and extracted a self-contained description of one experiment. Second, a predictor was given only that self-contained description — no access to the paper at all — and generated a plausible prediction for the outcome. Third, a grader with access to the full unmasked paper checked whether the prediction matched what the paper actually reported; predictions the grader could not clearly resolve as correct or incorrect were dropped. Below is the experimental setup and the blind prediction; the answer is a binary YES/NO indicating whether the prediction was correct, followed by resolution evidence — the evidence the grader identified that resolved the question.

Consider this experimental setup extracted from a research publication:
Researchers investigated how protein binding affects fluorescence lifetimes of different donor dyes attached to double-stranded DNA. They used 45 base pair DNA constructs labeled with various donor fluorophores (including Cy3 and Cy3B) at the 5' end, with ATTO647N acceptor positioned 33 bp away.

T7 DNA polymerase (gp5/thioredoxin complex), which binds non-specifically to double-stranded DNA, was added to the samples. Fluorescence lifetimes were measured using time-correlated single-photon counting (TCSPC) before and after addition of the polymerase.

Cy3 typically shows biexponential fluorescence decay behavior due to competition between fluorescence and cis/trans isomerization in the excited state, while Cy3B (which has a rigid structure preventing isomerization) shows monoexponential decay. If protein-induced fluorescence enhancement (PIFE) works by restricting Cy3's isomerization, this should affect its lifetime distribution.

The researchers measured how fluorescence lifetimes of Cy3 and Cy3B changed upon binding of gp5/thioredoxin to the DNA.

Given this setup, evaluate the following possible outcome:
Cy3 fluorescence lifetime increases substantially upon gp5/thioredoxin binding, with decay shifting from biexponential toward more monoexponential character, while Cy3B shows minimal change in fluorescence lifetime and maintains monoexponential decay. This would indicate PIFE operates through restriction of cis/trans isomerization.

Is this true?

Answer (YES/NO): NO